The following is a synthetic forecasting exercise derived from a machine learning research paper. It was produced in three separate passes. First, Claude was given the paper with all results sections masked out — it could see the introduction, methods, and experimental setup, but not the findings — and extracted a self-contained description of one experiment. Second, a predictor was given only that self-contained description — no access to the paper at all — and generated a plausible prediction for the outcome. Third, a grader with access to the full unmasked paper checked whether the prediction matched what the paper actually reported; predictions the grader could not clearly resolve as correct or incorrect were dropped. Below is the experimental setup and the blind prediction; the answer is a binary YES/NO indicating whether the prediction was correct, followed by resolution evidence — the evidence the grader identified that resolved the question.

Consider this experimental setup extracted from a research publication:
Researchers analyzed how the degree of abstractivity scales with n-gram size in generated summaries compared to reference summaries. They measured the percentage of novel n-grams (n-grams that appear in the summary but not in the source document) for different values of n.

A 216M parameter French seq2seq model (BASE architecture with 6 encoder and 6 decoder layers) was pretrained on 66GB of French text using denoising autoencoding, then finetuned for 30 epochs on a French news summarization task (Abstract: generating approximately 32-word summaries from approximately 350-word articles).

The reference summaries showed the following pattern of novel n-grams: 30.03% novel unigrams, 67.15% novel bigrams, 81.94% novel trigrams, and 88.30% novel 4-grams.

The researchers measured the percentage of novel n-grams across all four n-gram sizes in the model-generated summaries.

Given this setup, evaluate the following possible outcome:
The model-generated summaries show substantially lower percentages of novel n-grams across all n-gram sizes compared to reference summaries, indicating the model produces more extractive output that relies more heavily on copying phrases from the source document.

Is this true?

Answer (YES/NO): YES